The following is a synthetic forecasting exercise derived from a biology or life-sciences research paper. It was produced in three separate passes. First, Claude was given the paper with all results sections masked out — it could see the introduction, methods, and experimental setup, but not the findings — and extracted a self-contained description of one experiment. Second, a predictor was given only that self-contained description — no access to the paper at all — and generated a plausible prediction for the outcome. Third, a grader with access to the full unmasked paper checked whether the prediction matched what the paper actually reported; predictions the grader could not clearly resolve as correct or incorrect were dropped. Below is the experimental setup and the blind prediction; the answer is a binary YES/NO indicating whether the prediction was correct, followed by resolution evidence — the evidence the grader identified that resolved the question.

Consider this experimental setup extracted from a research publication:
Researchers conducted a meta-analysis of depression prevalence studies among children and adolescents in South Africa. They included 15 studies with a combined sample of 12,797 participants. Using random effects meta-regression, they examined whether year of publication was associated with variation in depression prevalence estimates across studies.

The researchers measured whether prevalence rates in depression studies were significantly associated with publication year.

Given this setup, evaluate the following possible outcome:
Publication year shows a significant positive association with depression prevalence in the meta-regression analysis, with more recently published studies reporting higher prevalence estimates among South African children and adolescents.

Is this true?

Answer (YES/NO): YES